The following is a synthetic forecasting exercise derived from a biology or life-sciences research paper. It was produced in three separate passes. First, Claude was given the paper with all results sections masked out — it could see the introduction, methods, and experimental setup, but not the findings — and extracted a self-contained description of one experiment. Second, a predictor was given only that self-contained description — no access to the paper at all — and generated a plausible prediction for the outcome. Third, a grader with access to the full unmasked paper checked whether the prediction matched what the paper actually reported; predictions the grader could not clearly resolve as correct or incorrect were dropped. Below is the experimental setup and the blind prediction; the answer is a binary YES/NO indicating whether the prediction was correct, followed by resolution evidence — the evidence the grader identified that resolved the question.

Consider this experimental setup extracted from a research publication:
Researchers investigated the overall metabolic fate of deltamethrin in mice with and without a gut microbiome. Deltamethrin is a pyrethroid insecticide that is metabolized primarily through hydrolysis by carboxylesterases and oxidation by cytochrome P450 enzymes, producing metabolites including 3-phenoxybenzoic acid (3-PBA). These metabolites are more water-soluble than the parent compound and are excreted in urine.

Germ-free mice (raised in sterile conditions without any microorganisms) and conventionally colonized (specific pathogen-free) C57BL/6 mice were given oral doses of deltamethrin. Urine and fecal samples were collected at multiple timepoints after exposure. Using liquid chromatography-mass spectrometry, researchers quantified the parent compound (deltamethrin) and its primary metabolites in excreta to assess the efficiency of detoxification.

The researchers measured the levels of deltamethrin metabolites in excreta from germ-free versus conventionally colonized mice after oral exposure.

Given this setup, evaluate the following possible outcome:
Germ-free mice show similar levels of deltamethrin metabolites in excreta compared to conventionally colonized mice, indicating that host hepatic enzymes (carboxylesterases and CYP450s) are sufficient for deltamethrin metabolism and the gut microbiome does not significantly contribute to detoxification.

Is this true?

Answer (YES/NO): NO